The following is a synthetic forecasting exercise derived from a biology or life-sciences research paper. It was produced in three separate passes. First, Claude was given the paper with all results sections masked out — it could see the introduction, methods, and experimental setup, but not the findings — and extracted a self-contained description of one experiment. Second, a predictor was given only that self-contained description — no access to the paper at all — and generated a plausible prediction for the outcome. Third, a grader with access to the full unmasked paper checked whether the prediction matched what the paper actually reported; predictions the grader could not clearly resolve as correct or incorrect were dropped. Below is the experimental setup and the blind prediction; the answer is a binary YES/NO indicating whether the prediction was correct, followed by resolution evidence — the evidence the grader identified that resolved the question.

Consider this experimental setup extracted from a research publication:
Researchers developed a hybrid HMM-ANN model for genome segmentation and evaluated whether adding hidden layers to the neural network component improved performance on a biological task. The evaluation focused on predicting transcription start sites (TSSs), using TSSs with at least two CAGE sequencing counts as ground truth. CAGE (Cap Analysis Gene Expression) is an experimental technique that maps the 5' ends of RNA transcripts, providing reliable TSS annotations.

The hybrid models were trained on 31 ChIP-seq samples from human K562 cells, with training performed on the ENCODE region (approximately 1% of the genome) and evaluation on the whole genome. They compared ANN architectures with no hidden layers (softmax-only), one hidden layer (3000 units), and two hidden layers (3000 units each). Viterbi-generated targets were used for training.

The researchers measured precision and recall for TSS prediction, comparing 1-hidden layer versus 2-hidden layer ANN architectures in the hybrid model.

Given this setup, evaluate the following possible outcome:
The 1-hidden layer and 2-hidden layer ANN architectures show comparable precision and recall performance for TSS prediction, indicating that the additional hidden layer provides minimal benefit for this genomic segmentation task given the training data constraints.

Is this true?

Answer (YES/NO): YES